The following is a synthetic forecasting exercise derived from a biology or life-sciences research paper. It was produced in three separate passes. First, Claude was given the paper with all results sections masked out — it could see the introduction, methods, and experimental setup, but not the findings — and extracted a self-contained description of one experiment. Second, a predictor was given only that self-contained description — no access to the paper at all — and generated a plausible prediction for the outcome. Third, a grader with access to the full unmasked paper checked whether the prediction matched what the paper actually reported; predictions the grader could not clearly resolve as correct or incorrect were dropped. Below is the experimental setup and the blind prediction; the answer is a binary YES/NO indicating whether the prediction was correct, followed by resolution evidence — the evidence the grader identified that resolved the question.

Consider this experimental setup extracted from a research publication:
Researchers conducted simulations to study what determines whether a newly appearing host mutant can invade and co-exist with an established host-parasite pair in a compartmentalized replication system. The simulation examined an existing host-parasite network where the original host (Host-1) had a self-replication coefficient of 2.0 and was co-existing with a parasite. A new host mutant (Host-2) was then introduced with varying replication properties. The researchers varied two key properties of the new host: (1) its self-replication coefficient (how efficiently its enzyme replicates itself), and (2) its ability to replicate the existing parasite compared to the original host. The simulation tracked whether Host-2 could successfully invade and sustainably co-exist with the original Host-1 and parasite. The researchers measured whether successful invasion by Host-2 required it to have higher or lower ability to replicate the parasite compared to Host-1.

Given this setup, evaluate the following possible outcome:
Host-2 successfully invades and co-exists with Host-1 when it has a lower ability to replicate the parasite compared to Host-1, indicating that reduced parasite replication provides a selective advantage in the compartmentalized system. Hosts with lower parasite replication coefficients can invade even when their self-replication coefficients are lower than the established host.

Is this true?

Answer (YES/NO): YES